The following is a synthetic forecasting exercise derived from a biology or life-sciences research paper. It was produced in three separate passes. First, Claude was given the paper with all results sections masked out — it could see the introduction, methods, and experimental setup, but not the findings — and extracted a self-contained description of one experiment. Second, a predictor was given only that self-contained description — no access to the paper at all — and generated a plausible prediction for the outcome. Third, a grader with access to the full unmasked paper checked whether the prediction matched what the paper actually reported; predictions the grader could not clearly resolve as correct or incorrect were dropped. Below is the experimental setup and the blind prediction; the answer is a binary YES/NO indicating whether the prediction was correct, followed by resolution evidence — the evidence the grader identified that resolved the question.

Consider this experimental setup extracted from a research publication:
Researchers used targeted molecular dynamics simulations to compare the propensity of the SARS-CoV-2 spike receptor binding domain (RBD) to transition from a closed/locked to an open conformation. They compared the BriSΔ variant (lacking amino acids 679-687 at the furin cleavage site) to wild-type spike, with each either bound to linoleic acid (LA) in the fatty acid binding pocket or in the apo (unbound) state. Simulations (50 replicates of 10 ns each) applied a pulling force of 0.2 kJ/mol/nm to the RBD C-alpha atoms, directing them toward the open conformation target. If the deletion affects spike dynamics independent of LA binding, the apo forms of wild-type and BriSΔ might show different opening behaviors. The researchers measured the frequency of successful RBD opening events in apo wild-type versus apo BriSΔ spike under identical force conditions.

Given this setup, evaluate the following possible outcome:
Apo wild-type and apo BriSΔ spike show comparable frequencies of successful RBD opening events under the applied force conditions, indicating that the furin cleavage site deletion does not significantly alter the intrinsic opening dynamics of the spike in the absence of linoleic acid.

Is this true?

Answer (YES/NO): YES